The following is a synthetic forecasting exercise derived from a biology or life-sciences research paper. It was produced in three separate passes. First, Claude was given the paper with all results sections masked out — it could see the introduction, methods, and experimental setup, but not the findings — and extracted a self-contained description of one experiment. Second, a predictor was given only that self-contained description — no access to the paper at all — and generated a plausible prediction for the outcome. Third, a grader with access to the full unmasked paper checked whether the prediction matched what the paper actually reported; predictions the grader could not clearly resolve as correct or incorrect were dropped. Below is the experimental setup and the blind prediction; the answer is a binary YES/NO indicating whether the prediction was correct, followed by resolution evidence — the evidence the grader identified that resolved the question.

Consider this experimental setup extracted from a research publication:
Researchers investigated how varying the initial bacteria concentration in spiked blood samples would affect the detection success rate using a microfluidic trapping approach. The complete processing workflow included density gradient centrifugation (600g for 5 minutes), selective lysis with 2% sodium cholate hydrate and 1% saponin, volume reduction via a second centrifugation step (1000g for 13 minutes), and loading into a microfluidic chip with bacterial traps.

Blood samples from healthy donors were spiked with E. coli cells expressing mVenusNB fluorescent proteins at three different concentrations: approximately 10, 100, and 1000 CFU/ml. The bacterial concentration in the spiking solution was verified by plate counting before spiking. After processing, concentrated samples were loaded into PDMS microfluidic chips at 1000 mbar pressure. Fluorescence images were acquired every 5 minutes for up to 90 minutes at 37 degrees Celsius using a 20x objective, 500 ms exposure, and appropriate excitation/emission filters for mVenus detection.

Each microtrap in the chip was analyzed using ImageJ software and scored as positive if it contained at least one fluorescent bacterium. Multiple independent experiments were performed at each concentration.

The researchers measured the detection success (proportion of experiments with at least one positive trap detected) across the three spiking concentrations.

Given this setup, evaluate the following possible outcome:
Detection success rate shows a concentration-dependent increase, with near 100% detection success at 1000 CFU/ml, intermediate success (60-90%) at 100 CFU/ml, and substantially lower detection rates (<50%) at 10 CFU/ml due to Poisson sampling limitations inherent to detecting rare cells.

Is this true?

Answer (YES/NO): NO